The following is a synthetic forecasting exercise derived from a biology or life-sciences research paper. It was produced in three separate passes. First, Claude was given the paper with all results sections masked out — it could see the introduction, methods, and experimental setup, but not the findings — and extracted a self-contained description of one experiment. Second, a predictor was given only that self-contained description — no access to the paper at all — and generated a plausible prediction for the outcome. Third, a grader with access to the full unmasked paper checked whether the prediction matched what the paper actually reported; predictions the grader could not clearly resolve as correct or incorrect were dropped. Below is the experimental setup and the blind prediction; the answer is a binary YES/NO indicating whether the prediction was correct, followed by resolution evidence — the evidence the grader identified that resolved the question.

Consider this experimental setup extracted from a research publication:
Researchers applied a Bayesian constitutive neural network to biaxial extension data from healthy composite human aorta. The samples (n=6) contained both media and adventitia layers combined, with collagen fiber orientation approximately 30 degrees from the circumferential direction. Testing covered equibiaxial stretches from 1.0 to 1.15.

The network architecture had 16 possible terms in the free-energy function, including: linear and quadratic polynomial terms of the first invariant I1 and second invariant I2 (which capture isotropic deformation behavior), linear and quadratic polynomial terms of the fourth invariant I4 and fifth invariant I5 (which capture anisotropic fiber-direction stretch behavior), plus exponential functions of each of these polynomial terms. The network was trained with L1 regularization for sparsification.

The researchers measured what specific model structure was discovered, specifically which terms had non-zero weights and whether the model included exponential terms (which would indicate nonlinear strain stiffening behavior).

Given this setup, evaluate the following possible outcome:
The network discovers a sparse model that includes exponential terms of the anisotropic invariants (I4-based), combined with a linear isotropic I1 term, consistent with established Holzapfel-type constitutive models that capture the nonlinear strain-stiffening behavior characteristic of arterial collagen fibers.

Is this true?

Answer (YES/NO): NO